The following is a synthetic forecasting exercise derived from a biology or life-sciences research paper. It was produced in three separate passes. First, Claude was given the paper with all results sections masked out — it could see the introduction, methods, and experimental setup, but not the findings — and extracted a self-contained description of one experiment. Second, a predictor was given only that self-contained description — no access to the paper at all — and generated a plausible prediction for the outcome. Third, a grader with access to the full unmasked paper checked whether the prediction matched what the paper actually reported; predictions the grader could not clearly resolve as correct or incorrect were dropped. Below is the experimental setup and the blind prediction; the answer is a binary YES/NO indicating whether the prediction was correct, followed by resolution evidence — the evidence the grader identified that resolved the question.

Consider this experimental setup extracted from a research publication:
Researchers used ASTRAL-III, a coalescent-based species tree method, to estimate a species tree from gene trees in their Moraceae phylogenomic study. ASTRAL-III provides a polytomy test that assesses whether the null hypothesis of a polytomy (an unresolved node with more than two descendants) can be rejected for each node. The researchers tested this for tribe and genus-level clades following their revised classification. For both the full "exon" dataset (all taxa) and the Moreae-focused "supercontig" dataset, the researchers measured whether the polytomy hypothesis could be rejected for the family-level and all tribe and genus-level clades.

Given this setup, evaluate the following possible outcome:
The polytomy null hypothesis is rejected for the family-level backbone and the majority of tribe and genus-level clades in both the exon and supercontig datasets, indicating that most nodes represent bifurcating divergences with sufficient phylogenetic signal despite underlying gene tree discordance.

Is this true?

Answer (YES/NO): YES